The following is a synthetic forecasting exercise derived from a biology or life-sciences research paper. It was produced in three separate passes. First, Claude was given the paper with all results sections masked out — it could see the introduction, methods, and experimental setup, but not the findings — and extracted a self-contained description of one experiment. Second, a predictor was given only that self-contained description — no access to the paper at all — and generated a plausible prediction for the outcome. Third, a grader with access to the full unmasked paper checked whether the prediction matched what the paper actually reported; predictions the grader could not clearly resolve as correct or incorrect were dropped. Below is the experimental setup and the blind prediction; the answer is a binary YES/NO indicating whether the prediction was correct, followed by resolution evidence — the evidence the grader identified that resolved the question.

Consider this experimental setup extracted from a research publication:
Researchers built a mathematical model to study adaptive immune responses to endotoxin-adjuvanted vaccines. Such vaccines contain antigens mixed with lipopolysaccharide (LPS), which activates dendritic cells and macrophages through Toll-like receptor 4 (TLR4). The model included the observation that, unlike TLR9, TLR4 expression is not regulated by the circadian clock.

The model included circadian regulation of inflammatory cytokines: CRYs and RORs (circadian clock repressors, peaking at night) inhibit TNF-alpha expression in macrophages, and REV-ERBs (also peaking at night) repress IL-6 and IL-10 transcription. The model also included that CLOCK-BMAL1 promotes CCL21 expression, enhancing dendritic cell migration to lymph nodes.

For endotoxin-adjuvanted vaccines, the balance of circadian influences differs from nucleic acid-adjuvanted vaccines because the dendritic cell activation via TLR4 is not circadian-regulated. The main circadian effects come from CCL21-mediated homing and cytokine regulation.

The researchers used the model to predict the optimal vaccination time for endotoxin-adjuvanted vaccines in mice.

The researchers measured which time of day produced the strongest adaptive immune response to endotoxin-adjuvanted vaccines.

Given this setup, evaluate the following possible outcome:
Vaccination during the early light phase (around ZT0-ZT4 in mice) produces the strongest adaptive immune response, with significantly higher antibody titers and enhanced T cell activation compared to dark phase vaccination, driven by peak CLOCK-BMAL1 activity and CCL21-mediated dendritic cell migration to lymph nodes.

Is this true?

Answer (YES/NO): NO